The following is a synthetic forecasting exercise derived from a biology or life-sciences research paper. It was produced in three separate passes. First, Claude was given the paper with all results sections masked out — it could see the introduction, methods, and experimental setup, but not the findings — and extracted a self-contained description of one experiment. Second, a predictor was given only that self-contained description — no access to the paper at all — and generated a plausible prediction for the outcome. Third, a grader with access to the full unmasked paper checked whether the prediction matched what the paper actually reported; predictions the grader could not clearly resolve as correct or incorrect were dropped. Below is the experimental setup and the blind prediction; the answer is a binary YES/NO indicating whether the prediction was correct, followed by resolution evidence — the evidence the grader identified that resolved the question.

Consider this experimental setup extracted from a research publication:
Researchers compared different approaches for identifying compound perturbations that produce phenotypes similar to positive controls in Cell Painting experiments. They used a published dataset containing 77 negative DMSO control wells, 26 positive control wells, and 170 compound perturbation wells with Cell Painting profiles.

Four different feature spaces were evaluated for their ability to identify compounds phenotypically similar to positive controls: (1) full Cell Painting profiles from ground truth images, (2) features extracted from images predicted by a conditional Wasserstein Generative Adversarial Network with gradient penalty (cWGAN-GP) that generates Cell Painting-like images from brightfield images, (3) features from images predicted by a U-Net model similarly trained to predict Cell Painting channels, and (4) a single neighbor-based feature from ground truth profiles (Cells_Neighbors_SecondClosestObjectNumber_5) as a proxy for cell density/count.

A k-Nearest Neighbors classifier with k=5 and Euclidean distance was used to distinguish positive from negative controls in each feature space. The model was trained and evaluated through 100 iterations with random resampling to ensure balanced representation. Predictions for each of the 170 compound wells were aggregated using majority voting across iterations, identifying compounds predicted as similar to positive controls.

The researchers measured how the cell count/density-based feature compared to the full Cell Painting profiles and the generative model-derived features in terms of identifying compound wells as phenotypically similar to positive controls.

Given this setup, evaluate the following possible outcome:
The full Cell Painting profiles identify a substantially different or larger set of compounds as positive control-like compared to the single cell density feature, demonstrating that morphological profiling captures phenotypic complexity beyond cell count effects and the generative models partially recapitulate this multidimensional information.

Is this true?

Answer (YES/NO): NO